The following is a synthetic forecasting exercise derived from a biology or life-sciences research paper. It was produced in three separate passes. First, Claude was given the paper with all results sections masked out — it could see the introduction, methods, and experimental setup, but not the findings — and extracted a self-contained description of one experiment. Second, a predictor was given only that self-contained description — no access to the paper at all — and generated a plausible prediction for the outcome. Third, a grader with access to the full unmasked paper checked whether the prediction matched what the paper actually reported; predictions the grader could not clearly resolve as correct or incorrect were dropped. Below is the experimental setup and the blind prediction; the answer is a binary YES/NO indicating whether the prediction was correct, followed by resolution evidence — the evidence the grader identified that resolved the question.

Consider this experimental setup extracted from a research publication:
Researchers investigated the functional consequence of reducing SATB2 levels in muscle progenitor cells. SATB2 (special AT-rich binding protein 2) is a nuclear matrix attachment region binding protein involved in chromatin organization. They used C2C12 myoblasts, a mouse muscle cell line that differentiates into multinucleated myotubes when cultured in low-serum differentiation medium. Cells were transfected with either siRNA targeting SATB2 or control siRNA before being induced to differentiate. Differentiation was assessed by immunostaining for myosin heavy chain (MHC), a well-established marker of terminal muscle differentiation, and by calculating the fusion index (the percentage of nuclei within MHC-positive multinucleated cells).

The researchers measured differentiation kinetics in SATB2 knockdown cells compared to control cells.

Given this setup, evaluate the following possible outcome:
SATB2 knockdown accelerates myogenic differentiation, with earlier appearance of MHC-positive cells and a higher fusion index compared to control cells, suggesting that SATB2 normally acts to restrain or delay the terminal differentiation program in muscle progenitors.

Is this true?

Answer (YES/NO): YES